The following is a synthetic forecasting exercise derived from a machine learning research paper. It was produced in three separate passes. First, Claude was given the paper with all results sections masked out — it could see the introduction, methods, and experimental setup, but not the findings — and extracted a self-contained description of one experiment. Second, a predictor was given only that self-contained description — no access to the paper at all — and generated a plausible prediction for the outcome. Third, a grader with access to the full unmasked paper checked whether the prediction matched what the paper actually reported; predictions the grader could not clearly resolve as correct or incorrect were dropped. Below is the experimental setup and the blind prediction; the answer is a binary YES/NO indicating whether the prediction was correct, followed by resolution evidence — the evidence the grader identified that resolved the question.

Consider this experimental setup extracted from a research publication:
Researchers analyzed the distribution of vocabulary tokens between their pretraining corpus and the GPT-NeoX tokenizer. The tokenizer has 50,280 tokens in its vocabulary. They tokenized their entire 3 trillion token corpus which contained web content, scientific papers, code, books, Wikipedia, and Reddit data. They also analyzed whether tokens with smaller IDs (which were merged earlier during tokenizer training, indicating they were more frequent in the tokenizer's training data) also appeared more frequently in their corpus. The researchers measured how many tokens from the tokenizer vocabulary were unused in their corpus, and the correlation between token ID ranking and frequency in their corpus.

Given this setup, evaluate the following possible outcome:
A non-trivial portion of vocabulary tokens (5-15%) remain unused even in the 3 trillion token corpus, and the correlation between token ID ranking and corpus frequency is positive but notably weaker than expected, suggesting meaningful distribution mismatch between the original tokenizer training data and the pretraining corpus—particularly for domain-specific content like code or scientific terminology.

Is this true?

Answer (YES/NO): NO